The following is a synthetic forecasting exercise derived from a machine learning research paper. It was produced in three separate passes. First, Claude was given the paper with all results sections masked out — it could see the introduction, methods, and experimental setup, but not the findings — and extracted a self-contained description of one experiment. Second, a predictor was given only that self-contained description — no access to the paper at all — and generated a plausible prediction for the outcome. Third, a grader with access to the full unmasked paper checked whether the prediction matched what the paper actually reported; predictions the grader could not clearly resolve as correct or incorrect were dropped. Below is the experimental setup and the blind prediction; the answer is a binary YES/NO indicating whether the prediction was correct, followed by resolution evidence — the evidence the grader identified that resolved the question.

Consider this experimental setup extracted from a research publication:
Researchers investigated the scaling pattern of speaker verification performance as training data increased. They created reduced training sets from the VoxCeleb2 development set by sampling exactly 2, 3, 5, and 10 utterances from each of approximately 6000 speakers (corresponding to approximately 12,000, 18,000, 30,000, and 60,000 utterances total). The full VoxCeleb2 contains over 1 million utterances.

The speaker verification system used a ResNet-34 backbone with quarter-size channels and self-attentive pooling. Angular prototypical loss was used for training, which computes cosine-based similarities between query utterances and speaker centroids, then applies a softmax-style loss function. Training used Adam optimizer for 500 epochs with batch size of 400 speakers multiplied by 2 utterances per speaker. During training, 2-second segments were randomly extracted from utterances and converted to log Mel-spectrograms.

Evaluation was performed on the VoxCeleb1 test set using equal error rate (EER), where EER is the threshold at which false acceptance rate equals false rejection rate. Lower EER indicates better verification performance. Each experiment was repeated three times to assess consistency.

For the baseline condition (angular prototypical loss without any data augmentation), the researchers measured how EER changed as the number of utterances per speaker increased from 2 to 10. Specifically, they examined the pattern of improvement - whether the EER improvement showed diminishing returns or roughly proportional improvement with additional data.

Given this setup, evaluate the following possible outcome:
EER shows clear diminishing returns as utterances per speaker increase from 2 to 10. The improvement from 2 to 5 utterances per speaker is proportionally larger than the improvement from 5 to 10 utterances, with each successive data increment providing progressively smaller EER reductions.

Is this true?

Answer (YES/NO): YES